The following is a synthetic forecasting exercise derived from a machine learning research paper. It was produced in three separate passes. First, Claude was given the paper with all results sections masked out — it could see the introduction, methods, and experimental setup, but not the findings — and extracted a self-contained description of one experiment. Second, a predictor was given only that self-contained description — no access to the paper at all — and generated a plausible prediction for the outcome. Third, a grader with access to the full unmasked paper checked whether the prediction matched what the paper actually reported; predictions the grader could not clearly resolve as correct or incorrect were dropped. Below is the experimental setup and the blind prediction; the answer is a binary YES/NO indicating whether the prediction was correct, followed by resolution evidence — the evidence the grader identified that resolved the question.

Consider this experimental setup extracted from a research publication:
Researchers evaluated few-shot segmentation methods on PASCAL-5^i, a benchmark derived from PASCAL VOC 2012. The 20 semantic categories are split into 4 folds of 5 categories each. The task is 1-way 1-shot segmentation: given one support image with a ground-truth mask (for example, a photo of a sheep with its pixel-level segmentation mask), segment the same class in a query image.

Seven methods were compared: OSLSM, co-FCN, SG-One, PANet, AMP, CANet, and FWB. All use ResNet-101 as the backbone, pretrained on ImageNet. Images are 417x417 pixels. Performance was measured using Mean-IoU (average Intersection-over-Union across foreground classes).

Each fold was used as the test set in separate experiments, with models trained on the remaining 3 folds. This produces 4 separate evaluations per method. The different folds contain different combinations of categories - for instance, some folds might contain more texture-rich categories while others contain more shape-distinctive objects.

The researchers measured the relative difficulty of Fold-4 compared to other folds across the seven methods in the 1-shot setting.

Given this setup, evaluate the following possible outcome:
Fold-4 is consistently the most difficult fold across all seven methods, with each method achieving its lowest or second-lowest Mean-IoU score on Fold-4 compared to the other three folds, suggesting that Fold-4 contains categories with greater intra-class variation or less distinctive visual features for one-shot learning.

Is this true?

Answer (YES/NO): YES